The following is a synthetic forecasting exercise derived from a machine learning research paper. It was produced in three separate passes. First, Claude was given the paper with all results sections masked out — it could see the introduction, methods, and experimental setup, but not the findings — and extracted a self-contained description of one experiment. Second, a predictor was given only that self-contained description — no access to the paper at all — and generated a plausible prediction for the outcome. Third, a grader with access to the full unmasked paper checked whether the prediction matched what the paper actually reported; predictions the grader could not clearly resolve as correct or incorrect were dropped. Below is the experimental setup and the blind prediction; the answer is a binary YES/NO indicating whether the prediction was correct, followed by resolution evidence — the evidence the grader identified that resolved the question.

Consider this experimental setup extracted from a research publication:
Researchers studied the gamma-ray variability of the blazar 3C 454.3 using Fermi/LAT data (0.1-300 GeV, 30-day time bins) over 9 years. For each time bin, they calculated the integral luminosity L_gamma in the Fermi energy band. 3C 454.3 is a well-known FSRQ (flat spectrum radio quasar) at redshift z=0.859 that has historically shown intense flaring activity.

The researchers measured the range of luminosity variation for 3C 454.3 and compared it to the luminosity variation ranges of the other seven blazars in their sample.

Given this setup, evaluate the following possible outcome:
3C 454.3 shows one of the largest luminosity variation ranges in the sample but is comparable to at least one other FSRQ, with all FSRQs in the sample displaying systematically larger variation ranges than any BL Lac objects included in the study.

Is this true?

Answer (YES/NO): NO